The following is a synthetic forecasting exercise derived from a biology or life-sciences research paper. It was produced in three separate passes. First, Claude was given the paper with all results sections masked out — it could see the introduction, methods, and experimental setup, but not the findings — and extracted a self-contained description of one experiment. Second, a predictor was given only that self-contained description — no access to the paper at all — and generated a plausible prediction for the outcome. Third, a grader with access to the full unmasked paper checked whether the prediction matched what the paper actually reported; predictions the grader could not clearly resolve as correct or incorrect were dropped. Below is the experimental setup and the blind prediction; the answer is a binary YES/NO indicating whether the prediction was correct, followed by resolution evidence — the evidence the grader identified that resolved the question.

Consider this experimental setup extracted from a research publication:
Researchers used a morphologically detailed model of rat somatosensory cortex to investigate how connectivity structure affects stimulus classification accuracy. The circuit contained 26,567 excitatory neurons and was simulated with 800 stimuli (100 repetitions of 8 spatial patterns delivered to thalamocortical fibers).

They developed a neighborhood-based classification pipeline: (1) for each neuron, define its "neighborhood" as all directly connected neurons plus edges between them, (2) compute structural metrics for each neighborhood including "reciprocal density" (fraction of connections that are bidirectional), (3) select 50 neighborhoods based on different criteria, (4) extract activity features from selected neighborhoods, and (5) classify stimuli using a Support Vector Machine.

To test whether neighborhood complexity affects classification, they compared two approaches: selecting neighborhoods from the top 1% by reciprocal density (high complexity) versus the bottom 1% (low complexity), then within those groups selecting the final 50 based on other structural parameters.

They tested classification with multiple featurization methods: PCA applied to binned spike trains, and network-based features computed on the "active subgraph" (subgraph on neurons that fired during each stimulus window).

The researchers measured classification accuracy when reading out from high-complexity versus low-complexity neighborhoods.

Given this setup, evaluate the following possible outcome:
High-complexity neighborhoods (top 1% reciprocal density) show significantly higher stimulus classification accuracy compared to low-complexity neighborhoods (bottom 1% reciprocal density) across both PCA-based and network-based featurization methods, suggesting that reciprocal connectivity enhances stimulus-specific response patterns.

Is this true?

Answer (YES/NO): NO